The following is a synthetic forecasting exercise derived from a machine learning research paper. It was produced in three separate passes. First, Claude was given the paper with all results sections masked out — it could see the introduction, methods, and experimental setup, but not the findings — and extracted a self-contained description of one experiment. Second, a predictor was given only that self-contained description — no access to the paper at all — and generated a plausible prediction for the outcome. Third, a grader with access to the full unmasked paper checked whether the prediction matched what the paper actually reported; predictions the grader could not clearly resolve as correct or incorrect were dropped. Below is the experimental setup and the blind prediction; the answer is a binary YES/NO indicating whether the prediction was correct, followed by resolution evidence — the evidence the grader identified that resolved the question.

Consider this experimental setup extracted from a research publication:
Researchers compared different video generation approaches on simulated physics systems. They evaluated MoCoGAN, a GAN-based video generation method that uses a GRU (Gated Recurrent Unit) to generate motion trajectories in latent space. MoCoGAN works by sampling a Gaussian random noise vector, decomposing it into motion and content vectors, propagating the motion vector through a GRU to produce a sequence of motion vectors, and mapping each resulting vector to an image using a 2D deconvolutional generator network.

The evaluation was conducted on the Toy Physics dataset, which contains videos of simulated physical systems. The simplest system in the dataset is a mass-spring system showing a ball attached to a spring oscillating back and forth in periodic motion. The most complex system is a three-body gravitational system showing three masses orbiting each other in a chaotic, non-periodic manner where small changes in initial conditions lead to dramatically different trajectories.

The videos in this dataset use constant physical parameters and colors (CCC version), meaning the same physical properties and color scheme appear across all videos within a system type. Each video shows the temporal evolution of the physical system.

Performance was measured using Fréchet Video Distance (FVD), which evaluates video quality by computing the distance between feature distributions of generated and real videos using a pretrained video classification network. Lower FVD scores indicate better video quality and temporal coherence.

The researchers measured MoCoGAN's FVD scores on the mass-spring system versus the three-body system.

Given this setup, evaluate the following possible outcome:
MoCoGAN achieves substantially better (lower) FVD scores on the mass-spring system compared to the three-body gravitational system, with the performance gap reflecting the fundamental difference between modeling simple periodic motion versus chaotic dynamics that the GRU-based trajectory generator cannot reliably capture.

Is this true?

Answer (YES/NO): YES